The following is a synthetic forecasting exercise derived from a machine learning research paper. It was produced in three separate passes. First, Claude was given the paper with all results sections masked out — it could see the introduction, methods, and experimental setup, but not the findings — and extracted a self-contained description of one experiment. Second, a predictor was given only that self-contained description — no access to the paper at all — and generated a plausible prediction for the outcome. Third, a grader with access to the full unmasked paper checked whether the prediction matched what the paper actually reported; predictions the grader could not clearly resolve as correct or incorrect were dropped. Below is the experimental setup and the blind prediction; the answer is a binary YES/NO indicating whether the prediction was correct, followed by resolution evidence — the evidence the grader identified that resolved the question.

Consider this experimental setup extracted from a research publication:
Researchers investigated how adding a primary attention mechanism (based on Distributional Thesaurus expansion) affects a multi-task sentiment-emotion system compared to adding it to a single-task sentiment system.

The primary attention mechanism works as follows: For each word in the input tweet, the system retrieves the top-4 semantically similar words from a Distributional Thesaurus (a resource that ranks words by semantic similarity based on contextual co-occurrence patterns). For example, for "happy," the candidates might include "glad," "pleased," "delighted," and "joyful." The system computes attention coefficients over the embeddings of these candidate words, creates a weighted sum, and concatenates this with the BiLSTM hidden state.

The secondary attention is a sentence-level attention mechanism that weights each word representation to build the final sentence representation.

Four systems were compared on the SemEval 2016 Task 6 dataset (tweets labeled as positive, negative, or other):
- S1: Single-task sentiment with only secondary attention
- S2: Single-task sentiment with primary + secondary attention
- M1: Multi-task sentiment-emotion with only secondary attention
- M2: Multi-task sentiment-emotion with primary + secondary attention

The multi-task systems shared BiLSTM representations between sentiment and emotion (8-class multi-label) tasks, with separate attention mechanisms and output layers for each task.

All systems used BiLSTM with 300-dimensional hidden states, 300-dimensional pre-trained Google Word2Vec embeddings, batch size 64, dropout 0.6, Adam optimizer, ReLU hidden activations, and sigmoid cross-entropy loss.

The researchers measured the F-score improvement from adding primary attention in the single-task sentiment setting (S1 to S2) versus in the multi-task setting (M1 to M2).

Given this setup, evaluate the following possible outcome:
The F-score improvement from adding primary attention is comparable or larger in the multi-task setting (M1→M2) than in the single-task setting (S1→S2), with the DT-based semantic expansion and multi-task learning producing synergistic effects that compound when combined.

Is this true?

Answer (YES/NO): NO